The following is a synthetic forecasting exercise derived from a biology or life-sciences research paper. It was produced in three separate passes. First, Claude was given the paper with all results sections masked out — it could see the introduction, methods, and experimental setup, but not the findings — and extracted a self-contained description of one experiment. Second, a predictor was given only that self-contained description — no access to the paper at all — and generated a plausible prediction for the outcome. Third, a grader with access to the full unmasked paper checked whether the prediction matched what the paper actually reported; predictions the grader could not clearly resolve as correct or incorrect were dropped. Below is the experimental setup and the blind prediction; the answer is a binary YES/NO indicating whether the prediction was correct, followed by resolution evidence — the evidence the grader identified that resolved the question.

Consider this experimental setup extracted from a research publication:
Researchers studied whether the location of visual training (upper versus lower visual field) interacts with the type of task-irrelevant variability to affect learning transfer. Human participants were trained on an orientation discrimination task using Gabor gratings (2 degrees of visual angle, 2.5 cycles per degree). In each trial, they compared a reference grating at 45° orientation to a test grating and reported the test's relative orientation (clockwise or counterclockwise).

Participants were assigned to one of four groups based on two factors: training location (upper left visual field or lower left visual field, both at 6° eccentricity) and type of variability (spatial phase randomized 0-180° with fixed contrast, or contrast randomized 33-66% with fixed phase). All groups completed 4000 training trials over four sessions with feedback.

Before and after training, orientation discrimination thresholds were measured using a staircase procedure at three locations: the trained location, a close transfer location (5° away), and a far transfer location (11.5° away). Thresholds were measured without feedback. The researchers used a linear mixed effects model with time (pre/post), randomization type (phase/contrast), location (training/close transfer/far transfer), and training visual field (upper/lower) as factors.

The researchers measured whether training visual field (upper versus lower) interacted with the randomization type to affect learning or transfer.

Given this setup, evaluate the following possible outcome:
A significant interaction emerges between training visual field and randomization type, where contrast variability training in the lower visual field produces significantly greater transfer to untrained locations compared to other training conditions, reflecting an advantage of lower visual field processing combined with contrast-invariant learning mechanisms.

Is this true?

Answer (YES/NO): NO